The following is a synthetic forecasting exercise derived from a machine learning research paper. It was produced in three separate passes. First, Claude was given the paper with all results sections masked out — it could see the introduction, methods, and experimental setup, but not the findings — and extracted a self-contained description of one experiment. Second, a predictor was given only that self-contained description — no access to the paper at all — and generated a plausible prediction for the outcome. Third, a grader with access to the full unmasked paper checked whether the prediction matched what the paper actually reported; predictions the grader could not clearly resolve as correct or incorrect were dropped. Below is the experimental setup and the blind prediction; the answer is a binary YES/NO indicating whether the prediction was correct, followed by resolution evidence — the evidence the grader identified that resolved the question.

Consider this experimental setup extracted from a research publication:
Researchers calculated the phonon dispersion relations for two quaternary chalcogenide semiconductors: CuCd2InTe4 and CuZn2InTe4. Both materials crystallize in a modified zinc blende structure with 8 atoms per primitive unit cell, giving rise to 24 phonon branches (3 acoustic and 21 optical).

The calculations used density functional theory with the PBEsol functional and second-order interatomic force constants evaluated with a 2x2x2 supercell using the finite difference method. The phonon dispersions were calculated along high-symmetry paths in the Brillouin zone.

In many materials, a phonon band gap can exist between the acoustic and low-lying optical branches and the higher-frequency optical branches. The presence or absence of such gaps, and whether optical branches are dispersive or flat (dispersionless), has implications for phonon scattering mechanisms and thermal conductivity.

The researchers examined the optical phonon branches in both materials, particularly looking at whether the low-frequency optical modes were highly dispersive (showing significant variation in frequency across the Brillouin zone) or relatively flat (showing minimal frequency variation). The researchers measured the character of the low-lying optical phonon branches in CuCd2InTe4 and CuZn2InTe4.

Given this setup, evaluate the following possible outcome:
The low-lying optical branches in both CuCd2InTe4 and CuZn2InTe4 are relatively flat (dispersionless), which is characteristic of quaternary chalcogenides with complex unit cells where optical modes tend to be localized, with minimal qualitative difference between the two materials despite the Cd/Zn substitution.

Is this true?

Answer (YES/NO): YES